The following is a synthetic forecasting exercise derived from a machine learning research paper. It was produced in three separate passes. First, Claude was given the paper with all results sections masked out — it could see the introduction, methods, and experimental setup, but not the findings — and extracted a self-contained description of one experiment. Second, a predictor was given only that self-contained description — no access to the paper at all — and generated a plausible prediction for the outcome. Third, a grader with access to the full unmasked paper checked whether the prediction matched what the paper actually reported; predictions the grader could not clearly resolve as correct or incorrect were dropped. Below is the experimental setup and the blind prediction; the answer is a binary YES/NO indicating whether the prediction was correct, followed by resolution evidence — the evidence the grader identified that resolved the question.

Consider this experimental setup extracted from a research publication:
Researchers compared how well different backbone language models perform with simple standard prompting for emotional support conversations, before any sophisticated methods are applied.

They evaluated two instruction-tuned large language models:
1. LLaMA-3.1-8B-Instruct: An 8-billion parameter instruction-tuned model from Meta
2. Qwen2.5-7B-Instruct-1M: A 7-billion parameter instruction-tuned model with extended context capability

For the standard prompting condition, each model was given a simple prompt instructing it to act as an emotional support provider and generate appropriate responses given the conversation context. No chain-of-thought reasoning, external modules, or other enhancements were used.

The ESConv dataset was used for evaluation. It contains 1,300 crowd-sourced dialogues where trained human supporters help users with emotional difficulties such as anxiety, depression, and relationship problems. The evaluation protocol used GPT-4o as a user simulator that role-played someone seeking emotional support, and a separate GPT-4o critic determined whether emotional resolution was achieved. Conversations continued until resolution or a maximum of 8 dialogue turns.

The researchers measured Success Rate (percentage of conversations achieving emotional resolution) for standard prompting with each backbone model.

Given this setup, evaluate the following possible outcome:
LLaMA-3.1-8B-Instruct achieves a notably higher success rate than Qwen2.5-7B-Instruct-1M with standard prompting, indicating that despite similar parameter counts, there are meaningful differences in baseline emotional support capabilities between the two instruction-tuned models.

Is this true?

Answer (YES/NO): NO